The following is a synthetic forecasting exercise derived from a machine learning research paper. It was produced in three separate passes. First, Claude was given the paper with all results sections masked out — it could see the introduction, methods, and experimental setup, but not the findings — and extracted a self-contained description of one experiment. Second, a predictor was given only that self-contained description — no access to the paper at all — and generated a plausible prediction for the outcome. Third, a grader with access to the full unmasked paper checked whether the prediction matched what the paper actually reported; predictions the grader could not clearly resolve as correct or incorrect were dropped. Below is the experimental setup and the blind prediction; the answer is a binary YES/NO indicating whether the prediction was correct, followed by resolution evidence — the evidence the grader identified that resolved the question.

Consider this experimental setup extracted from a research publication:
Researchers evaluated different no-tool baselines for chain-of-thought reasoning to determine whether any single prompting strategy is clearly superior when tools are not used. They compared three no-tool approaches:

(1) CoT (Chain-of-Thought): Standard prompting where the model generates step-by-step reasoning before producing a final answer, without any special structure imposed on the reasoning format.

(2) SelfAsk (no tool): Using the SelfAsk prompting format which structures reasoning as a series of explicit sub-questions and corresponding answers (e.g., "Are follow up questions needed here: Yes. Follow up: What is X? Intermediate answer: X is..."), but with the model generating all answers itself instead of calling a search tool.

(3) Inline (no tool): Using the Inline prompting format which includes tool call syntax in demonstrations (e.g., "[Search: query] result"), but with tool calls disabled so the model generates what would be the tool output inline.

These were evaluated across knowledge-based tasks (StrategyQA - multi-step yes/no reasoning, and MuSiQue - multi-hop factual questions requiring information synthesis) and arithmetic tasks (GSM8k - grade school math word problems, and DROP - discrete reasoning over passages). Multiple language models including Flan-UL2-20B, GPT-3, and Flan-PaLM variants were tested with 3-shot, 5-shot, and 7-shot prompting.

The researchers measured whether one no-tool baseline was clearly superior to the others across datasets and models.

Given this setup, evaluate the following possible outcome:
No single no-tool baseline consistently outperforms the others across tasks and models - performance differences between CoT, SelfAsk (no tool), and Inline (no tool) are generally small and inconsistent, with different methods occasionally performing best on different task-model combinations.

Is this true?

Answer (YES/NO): YES